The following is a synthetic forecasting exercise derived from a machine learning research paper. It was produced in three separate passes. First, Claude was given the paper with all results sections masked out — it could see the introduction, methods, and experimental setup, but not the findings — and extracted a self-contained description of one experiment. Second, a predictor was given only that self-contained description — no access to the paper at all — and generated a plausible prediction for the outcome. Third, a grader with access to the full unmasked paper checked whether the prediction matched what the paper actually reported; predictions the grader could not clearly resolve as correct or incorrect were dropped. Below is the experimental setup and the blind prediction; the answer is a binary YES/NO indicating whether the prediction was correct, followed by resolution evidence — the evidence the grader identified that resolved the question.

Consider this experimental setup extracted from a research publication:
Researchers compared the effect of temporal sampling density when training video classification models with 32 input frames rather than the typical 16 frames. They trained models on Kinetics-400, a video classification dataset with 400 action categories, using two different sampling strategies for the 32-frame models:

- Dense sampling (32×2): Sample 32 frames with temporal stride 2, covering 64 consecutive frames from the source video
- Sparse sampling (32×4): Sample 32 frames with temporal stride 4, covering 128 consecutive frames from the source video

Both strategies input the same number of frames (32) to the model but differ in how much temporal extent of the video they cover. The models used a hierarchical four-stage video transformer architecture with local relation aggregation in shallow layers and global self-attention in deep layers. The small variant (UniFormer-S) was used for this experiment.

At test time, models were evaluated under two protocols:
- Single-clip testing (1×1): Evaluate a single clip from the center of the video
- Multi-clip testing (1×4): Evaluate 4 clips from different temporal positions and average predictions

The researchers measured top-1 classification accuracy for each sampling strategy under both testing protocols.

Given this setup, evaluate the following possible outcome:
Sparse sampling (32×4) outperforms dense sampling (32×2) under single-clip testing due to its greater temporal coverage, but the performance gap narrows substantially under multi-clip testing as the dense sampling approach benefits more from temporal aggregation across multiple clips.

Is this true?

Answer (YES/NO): YES